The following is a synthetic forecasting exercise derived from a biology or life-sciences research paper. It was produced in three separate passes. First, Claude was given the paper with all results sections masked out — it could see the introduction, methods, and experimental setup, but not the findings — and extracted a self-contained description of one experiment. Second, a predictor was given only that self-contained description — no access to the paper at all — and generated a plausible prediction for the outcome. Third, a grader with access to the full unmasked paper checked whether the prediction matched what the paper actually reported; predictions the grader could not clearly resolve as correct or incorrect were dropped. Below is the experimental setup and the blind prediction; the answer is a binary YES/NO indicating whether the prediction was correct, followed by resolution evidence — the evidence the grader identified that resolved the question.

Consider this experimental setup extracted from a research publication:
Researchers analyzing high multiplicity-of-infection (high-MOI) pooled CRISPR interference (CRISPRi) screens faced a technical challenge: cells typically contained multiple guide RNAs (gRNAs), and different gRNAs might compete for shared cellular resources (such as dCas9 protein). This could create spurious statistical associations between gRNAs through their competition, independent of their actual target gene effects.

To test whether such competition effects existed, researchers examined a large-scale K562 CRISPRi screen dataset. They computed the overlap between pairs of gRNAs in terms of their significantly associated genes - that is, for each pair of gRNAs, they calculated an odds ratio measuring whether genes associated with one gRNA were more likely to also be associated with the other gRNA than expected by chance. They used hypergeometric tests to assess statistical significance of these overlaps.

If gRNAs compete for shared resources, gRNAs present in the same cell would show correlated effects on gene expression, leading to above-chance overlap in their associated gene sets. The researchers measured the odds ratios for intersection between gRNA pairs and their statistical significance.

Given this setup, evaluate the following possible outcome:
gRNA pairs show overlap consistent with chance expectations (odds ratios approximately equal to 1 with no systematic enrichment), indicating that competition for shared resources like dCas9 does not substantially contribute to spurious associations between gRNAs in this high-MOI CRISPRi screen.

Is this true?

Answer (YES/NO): NO